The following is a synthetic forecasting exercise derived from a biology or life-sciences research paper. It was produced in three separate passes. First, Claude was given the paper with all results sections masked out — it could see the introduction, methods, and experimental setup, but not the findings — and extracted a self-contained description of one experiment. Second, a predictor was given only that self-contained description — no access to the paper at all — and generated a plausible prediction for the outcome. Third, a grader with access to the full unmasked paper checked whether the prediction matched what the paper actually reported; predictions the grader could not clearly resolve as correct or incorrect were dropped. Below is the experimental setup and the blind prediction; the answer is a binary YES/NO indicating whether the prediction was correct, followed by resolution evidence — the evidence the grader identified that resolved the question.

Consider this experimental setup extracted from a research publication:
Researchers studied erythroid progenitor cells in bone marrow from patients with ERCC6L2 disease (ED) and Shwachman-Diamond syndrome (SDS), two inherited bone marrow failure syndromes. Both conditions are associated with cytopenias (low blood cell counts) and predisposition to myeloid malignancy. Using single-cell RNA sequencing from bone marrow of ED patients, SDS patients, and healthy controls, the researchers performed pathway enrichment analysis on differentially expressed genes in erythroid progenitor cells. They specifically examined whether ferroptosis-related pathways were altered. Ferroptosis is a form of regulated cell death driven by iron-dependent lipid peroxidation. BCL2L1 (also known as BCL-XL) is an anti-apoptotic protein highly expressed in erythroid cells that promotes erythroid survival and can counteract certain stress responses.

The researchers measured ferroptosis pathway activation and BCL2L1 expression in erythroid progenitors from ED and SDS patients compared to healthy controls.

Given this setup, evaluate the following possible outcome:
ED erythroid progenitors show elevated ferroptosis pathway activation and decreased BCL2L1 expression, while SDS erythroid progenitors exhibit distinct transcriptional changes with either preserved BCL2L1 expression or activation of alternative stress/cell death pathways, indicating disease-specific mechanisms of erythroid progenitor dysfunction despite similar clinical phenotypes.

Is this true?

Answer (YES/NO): NO